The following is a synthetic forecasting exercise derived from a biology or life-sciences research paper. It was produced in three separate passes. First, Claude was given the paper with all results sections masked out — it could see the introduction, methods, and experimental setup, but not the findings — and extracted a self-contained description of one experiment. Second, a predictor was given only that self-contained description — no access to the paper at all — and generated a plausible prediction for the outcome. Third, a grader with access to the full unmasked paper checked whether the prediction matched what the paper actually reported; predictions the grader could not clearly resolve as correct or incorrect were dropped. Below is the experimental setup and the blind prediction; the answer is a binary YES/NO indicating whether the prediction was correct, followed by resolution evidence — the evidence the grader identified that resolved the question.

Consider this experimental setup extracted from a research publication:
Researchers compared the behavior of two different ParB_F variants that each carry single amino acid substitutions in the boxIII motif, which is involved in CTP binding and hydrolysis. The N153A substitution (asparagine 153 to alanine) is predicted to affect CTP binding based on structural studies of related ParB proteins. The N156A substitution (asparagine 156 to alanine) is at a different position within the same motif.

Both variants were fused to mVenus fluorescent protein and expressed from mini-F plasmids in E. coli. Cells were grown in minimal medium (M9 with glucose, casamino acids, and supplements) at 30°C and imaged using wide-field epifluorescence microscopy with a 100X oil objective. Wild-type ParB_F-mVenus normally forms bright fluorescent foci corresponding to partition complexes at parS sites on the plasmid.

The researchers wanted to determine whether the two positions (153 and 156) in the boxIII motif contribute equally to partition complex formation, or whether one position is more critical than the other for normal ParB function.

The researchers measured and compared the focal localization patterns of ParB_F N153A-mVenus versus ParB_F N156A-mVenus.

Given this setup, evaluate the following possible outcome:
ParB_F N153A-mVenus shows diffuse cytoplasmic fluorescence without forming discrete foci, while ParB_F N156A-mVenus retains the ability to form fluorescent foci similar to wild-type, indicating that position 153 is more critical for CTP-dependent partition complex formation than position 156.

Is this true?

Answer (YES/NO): NO